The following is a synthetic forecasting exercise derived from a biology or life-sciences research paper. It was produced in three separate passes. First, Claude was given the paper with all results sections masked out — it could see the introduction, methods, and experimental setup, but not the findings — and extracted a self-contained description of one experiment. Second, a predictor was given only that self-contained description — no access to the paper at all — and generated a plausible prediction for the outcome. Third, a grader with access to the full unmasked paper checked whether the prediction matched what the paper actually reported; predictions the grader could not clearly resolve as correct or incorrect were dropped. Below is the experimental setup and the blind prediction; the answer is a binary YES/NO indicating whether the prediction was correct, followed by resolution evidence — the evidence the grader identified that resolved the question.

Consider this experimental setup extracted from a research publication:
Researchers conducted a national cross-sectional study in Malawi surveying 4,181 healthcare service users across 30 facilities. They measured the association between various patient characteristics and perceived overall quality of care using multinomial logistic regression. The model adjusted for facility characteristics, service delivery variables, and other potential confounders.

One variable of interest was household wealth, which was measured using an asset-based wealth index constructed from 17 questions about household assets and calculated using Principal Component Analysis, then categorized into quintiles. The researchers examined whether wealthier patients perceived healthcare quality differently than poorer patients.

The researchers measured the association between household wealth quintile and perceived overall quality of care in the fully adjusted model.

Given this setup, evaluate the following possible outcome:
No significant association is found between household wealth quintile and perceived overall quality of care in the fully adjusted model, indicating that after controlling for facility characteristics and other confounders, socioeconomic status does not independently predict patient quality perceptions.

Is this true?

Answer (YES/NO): YES